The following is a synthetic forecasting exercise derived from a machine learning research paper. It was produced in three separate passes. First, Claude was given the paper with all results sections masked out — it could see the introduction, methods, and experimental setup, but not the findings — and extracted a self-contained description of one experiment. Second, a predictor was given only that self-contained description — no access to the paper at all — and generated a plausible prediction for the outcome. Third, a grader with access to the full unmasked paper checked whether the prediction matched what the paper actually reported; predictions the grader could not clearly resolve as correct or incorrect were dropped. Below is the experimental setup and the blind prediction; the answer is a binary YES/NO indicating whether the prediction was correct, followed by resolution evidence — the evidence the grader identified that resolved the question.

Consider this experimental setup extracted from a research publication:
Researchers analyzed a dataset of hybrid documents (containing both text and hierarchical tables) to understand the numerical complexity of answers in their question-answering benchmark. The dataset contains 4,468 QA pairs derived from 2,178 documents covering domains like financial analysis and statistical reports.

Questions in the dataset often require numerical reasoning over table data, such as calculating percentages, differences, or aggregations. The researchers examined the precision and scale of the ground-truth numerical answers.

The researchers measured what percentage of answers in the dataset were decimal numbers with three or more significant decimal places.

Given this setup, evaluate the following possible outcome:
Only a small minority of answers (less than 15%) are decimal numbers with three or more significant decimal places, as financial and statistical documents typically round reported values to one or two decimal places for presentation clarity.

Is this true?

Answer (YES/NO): NO